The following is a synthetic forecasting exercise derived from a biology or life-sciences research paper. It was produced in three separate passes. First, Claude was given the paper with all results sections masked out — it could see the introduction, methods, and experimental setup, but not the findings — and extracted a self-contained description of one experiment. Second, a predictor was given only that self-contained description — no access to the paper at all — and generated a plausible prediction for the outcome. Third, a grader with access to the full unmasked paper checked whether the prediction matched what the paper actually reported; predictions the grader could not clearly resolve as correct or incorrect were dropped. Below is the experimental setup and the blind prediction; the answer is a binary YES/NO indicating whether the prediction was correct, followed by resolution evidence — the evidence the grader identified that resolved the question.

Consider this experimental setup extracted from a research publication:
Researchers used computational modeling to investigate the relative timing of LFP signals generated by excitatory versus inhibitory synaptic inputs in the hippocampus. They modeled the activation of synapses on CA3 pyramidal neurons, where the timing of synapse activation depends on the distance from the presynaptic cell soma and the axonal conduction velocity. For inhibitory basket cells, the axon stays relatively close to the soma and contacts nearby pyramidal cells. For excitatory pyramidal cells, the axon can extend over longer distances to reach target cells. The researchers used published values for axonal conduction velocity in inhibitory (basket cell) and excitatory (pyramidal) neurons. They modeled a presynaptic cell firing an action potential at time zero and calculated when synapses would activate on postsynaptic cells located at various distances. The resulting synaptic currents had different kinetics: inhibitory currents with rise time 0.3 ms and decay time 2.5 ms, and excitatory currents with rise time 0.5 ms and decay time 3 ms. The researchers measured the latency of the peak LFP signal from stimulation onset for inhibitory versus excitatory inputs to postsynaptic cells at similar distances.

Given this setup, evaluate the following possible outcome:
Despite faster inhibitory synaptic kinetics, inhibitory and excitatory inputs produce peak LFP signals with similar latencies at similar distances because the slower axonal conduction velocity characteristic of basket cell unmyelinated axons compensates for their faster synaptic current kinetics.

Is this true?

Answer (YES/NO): NO